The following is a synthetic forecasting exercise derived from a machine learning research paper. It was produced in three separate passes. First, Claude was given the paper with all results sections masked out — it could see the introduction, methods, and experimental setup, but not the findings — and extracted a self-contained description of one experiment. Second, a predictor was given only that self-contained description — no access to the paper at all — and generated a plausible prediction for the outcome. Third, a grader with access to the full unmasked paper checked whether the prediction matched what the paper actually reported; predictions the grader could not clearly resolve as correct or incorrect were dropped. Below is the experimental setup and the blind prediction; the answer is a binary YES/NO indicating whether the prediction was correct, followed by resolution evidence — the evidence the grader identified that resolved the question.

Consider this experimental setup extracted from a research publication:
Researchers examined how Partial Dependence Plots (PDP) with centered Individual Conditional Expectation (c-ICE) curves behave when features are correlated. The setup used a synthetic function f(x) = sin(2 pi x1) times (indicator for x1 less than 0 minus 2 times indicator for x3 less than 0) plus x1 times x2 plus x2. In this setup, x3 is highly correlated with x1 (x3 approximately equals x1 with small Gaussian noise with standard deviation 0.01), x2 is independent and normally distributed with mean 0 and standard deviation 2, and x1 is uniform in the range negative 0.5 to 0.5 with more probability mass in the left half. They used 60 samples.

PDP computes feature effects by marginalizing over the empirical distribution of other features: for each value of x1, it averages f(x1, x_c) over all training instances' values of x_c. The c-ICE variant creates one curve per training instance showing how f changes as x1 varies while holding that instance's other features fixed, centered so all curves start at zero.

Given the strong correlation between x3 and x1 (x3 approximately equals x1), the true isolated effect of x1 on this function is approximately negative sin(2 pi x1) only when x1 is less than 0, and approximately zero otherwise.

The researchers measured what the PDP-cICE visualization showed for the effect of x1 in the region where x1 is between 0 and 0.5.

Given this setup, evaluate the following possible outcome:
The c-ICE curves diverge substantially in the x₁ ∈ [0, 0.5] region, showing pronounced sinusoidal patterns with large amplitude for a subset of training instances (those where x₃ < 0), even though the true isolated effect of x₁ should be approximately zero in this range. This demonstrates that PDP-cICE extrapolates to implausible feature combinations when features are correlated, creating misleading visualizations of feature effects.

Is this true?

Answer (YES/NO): NO